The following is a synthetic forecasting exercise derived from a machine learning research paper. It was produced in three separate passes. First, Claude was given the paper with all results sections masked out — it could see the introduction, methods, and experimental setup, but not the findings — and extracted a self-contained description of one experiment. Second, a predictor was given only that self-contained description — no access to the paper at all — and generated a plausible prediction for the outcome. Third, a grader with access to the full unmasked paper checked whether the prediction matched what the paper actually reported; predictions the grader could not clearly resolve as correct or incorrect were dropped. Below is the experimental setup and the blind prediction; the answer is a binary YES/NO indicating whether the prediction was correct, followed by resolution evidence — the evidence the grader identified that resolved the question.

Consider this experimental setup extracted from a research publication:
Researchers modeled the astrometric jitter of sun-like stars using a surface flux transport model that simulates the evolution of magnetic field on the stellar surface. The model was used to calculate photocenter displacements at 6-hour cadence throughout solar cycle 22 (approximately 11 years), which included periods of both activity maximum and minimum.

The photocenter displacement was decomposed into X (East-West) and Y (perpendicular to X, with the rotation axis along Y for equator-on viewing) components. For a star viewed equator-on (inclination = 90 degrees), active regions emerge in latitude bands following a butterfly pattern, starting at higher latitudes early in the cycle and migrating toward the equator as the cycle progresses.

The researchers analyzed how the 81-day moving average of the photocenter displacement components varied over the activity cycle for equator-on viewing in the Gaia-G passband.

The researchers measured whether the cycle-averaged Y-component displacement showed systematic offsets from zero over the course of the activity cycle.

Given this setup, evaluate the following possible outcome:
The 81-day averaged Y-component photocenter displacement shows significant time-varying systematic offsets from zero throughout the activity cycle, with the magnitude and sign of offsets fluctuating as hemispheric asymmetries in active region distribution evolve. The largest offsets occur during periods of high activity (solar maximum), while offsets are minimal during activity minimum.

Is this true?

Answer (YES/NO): NO